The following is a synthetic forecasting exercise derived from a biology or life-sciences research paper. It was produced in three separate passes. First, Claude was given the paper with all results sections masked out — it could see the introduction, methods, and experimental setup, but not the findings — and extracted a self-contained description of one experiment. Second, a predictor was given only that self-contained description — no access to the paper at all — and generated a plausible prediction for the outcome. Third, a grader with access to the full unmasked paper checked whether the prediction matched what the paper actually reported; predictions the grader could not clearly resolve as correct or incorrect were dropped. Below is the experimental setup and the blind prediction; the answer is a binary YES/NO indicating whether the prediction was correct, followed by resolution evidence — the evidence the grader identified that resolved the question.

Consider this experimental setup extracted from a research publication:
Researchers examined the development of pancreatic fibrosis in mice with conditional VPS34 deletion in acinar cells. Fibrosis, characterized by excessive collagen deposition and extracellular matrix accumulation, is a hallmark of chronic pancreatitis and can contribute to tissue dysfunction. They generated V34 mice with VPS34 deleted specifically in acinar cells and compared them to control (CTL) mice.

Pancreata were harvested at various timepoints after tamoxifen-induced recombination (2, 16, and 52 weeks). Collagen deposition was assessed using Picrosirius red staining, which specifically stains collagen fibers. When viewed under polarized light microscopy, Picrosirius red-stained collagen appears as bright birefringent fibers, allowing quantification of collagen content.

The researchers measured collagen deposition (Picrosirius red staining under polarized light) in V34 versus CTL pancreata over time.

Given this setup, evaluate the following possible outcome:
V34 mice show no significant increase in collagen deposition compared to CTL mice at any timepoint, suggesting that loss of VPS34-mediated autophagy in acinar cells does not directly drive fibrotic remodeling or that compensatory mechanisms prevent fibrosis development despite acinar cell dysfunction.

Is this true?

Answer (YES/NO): NO